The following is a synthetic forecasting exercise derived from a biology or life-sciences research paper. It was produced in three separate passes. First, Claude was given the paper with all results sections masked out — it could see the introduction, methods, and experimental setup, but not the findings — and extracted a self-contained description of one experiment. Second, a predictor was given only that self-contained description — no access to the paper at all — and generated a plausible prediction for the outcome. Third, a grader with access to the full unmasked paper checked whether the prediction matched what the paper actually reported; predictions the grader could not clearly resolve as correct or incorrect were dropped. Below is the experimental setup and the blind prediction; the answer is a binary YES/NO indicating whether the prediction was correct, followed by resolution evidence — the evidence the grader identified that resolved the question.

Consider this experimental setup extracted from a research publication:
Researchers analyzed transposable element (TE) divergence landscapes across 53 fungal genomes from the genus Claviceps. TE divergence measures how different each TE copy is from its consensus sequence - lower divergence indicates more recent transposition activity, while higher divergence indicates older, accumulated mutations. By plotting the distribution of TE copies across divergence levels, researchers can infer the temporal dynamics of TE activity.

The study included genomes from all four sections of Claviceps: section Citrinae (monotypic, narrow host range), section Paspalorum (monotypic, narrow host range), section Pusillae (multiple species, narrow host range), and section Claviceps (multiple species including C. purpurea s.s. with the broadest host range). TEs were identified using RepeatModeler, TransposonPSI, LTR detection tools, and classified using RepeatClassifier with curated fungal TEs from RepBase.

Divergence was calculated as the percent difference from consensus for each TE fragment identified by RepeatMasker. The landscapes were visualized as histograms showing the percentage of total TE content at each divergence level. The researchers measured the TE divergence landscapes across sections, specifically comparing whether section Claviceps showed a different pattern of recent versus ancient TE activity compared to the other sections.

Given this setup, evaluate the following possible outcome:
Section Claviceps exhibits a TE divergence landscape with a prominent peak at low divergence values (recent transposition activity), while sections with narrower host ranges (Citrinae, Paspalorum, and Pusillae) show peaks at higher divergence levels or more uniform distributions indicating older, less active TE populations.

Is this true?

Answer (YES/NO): NO